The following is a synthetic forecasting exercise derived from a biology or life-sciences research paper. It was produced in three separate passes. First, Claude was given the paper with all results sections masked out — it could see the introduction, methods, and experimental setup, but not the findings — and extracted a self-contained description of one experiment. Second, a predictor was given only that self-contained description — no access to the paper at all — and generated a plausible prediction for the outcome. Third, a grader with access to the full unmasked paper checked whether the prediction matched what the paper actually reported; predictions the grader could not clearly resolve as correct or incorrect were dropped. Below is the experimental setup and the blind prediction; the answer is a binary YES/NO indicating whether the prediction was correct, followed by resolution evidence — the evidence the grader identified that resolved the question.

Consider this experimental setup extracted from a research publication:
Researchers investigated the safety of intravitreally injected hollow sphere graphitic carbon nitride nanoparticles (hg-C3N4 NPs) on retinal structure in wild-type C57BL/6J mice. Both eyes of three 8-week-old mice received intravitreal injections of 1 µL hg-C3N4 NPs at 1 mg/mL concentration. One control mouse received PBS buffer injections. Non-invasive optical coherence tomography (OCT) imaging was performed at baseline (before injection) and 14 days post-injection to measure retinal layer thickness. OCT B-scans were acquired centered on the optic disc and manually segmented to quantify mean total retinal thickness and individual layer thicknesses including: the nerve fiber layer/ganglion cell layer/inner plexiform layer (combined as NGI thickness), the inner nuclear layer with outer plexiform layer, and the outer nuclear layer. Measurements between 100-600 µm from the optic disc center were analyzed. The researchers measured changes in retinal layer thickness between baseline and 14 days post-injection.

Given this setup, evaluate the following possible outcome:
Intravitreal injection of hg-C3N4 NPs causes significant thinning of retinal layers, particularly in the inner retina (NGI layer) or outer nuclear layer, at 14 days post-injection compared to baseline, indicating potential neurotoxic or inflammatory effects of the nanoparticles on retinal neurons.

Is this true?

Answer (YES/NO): NO